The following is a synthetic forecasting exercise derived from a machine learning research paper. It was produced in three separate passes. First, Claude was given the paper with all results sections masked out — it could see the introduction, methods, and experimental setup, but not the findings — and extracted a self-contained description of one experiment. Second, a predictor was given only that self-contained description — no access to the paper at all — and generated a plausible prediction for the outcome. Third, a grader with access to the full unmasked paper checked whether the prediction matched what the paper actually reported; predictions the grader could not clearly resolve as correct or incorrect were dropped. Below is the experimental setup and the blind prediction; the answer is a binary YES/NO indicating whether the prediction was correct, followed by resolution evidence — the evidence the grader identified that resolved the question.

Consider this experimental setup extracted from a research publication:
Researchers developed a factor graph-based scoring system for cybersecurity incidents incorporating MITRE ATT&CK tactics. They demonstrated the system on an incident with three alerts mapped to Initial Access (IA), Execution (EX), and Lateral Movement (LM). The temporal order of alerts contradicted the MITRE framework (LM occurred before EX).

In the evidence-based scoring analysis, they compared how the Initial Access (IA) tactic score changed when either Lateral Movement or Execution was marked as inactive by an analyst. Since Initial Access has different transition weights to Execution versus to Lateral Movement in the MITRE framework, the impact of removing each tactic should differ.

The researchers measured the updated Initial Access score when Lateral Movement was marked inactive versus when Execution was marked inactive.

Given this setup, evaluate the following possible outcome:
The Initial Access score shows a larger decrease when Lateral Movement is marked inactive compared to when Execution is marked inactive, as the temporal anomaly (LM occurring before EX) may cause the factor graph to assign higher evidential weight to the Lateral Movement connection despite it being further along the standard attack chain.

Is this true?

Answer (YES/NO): NO